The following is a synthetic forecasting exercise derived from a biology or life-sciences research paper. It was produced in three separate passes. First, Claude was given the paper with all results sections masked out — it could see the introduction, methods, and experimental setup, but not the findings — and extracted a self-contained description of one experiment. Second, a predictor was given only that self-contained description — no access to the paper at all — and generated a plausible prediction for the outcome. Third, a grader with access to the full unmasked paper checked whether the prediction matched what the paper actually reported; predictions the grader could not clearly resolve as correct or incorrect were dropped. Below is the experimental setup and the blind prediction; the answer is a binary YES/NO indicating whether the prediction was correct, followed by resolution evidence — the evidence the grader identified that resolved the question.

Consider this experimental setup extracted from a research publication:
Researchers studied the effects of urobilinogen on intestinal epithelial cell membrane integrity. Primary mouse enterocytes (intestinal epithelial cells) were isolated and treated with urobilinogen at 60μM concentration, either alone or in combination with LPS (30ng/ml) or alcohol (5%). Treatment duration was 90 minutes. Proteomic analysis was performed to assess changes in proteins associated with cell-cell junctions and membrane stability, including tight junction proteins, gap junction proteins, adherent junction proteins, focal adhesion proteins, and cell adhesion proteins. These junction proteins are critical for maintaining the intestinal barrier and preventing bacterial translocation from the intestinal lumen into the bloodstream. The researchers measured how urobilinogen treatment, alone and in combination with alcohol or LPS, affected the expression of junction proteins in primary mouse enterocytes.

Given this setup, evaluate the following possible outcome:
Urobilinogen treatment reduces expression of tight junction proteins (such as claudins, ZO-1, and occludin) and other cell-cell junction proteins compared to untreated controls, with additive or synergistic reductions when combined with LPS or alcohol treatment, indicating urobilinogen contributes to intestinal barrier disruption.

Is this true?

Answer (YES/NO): NO